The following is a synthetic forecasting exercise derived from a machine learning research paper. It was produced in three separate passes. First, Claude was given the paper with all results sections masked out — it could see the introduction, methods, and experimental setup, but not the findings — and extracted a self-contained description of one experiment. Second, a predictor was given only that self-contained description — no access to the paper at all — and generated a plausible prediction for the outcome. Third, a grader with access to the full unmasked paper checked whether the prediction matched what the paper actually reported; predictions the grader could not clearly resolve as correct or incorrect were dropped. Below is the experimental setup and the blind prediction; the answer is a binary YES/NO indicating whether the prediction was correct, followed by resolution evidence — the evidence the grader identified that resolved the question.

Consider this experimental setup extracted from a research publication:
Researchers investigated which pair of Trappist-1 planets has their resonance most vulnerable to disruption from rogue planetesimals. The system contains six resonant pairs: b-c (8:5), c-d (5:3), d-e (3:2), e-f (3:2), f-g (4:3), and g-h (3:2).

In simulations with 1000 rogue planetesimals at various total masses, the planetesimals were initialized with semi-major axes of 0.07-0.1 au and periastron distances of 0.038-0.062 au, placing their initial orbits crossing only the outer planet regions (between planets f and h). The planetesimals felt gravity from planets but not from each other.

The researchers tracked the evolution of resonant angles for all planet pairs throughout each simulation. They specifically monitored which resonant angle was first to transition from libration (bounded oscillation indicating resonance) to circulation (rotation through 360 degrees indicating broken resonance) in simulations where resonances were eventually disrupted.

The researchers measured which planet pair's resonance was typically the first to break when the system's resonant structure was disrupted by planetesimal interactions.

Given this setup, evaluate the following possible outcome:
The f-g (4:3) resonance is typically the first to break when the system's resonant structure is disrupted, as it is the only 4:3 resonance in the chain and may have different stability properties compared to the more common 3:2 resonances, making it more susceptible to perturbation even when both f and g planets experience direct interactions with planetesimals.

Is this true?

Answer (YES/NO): NO